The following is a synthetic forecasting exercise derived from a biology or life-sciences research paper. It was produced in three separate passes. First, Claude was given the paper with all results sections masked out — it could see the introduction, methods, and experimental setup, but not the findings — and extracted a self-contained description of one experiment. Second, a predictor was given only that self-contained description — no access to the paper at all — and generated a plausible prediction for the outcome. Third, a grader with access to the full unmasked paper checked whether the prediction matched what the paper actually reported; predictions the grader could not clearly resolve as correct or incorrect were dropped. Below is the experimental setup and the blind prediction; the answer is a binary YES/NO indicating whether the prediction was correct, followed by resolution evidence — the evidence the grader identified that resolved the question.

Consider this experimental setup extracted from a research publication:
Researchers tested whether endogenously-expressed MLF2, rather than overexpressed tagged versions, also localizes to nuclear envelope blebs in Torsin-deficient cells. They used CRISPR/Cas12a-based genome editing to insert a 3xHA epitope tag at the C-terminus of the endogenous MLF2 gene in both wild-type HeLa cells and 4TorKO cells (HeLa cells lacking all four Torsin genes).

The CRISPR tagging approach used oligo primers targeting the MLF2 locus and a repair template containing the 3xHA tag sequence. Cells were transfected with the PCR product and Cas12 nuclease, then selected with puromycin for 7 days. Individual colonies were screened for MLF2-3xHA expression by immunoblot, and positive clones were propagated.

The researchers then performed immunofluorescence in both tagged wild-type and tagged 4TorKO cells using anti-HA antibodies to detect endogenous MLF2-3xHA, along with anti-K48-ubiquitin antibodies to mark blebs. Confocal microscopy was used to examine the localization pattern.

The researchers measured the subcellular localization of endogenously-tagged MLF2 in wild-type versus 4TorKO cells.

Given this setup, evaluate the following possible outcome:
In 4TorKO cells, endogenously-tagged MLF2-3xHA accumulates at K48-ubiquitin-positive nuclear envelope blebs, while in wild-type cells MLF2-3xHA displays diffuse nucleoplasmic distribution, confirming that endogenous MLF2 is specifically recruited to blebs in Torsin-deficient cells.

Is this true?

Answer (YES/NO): YES